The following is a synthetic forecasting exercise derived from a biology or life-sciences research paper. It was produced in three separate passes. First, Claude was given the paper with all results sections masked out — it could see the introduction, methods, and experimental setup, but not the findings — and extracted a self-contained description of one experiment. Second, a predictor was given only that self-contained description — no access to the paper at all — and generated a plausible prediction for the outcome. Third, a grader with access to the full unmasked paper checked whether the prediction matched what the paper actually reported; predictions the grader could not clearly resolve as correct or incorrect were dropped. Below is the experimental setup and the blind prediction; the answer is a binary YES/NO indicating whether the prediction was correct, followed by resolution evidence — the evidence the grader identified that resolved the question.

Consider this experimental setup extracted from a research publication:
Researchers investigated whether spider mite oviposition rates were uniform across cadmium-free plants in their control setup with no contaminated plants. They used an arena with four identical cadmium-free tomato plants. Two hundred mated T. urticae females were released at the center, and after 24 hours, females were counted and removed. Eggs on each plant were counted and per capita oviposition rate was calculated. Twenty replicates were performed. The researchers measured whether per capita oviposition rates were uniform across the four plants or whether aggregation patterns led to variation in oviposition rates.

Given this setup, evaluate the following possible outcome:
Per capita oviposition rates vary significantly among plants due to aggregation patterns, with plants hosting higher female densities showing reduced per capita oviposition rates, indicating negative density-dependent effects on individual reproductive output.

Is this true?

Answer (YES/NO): NO